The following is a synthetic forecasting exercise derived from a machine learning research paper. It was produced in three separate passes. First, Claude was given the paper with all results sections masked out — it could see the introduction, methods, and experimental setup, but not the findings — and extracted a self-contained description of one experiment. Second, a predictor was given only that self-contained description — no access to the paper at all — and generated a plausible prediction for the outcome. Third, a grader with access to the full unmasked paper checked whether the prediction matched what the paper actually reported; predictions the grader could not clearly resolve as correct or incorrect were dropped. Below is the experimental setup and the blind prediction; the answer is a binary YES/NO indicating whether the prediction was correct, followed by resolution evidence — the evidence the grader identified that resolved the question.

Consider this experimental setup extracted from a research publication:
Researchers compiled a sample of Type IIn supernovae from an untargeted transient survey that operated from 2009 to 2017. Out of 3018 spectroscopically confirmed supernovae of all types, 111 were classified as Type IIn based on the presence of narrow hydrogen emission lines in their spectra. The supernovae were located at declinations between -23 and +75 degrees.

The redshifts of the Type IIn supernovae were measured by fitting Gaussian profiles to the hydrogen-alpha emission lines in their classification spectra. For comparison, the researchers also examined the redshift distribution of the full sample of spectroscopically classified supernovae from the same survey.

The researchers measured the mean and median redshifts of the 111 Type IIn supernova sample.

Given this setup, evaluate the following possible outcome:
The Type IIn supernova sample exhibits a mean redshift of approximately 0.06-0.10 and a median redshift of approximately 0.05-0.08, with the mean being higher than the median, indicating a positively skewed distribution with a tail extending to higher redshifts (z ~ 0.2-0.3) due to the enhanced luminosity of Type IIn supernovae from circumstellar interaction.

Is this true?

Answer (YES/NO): YES